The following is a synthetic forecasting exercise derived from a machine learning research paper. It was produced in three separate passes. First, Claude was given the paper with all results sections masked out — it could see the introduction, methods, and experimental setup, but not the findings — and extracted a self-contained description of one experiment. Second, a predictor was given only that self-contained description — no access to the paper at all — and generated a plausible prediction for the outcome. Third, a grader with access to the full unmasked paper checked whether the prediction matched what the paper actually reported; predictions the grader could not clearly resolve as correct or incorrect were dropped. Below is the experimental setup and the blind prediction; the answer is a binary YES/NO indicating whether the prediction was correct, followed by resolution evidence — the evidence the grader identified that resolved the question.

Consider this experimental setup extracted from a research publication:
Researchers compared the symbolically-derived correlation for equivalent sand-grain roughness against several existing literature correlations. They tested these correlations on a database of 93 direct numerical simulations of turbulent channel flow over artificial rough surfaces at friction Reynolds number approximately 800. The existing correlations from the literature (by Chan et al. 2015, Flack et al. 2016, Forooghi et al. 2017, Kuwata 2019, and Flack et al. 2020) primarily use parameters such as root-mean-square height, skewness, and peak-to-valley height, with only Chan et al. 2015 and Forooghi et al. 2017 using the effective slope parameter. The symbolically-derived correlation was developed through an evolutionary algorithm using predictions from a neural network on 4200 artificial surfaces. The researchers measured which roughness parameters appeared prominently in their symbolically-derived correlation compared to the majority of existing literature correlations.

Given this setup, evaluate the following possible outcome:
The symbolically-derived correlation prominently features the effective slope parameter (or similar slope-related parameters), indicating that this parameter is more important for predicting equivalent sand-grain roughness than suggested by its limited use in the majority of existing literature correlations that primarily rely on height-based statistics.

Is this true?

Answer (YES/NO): YES